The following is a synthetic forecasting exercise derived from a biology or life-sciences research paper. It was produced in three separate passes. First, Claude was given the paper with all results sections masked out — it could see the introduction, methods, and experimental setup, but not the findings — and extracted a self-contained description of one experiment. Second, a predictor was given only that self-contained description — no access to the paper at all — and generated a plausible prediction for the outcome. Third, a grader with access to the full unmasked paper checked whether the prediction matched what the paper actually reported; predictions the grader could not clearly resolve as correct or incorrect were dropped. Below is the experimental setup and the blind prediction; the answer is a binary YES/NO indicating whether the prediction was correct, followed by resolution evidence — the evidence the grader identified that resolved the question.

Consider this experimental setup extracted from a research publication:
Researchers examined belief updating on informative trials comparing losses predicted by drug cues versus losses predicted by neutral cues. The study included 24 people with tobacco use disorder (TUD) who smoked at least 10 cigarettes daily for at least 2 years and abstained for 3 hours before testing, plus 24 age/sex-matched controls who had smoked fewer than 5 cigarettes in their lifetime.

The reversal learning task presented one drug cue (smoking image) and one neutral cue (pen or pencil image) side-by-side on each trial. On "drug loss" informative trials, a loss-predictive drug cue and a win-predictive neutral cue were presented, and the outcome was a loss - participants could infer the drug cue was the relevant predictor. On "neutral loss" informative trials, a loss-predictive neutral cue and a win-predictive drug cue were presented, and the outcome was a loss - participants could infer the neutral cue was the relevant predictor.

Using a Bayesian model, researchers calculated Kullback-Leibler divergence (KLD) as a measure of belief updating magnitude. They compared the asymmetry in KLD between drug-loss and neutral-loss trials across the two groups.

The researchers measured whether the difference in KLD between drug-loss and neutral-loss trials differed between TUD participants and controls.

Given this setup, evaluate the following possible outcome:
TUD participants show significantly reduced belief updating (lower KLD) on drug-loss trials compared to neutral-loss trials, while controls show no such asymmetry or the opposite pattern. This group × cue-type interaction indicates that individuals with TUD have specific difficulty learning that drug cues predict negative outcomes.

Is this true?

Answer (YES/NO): NO